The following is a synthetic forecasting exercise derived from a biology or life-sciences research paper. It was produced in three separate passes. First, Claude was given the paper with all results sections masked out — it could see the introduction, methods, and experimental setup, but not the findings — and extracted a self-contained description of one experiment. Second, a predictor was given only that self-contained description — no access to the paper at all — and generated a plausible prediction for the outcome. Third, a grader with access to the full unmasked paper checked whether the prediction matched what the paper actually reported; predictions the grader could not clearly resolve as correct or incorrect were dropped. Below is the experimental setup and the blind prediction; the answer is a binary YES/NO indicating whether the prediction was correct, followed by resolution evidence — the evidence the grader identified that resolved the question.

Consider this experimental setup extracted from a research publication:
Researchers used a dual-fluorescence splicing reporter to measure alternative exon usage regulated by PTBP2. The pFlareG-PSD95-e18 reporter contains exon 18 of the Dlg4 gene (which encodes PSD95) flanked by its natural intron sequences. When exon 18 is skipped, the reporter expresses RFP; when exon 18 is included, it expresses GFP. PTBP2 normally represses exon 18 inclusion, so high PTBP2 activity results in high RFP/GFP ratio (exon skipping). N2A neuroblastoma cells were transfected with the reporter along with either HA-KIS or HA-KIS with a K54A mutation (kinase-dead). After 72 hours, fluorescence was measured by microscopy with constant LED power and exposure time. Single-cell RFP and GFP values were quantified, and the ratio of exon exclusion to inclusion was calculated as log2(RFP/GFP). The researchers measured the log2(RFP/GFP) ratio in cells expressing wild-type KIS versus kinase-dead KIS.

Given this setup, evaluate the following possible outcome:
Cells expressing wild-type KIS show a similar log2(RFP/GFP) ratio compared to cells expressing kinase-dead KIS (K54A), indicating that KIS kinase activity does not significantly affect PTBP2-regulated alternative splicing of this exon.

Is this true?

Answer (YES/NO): NO